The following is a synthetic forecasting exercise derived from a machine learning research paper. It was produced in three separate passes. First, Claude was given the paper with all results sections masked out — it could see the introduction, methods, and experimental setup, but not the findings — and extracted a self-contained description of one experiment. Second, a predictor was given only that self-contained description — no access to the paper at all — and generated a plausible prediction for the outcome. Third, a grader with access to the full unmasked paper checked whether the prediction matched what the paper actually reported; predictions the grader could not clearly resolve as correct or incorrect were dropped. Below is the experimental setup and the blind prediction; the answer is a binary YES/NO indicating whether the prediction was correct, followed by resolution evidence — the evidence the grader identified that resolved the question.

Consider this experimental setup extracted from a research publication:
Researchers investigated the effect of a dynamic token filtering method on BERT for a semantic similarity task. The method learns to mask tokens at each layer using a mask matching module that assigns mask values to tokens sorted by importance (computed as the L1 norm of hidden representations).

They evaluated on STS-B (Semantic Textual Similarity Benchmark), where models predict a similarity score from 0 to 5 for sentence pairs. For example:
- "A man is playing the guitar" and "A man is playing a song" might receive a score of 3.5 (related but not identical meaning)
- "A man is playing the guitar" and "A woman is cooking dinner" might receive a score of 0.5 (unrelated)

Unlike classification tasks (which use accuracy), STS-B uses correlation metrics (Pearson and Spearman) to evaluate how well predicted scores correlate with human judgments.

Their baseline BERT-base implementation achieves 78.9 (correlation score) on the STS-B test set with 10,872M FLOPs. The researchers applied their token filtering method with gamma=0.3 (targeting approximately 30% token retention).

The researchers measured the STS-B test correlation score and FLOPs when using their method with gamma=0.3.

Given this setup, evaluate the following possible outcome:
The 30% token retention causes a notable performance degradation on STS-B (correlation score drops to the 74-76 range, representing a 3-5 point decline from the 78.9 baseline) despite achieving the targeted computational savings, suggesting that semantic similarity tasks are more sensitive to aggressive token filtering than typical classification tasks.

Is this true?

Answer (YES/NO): NO